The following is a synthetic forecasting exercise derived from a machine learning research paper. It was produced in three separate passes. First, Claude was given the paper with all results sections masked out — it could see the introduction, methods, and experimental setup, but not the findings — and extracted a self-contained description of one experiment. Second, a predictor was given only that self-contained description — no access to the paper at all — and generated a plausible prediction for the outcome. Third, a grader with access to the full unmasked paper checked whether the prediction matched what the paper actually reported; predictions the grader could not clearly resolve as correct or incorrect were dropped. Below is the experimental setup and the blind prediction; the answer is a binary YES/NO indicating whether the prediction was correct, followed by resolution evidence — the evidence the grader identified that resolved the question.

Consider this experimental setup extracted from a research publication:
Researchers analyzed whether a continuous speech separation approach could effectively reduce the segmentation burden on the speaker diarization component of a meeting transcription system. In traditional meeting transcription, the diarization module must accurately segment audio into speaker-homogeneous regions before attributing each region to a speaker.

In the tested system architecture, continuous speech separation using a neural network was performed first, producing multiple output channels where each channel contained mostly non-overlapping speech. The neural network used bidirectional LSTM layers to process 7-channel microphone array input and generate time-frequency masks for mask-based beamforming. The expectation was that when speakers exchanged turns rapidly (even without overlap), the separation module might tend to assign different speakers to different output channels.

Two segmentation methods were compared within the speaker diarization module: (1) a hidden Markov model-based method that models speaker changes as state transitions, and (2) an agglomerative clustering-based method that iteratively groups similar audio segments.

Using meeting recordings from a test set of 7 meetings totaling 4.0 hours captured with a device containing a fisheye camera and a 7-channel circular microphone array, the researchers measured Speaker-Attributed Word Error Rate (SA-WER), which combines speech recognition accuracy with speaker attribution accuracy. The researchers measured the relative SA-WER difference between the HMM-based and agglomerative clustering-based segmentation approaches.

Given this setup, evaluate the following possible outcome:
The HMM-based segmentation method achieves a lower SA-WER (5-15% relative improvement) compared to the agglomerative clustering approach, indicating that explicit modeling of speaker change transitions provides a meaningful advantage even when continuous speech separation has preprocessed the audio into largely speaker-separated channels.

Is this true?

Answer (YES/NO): NO